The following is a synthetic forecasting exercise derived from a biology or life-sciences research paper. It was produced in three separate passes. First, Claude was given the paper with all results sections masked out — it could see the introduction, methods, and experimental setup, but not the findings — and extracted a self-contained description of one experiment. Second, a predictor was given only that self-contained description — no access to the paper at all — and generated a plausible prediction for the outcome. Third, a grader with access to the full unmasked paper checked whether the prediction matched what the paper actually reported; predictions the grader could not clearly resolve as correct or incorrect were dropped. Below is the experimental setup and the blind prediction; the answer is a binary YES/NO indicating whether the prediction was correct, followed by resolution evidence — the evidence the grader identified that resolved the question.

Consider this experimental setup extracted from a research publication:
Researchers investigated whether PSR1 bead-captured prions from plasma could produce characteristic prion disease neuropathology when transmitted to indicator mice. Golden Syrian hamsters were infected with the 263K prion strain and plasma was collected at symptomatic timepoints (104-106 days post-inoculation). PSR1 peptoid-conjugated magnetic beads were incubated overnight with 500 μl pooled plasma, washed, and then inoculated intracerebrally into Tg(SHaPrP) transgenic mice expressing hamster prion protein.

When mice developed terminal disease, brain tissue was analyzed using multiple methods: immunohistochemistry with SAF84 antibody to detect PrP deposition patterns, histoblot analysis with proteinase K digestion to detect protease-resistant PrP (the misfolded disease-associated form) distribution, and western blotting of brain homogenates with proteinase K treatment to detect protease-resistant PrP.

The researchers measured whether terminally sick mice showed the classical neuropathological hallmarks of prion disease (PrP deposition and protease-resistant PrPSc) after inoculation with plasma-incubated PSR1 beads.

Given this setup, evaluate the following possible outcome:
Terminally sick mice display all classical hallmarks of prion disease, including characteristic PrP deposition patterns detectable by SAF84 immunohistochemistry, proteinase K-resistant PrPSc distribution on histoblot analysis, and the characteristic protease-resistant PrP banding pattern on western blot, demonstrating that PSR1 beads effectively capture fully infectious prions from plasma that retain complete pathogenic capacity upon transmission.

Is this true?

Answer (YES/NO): YES